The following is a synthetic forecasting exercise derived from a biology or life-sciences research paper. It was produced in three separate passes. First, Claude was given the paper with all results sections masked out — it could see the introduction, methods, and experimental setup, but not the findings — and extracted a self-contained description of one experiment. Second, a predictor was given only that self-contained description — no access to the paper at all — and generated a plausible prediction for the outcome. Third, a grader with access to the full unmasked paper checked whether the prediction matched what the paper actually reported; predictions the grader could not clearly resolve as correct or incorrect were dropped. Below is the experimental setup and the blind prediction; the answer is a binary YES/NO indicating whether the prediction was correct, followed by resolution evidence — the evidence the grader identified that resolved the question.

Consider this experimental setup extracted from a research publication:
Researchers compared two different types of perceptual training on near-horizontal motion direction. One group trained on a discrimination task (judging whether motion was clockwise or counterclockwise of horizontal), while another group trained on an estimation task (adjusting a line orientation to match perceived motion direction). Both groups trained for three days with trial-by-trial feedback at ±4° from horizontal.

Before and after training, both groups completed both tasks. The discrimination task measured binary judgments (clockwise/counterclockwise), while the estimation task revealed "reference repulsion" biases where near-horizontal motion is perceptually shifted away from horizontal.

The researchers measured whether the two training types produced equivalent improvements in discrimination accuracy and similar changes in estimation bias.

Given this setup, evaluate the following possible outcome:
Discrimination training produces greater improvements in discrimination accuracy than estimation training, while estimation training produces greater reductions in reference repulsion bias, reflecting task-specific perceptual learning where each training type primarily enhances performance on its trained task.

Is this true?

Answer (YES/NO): NO